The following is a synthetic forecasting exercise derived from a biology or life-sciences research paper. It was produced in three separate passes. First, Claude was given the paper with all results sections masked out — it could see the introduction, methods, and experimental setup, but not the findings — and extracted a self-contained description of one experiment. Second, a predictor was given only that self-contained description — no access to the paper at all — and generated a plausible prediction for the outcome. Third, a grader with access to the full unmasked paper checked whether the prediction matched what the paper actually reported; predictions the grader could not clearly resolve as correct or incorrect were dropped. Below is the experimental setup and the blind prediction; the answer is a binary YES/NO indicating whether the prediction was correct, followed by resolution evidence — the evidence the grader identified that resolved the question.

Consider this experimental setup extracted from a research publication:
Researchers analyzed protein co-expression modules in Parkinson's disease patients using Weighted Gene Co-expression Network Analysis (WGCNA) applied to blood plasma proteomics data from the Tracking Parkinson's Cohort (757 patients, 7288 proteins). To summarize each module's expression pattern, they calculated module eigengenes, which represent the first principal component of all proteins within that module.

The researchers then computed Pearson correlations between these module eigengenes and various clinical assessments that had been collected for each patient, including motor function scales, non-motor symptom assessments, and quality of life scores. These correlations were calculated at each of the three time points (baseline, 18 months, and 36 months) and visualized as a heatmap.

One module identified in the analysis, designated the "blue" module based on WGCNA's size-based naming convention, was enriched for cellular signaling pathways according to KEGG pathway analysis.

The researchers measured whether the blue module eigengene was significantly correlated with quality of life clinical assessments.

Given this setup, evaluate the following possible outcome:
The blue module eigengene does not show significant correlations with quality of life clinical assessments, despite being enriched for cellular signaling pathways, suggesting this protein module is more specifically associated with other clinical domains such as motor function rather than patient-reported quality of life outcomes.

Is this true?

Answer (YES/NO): NO